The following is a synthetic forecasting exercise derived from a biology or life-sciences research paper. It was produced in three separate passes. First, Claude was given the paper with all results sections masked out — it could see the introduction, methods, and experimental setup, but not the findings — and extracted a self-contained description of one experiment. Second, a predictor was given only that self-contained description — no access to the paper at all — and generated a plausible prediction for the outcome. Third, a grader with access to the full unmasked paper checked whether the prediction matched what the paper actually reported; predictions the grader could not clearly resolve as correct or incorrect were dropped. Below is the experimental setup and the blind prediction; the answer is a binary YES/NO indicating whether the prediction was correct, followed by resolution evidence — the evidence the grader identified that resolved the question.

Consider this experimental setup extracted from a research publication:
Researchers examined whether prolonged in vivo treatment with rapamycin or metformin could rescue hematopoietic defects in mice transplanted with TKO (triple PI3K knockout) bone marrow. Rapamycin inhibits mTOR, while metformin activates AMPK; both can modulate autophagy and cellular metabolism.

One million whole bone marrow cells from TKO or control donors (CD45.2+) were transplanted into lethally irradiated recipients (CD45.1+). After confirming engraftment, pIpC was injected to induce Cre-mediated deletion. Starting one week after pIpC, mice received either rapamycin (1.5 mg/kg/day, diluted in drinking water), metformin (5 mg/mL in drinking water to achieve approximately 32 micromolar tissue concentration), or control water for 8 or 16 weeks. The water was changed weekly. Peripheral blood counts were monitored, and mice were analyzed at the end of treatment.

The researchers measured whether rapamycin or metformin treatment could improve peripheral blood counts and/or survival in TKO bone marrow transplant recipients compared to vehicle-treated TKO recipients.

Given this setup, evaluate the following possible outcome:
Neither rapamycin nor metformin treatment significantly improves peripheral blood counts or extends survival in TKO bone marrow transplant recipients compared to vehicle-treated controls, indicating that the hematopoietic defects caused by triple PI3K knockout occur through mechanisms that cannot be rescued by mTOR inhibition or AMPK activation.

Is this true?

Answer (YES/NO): NO